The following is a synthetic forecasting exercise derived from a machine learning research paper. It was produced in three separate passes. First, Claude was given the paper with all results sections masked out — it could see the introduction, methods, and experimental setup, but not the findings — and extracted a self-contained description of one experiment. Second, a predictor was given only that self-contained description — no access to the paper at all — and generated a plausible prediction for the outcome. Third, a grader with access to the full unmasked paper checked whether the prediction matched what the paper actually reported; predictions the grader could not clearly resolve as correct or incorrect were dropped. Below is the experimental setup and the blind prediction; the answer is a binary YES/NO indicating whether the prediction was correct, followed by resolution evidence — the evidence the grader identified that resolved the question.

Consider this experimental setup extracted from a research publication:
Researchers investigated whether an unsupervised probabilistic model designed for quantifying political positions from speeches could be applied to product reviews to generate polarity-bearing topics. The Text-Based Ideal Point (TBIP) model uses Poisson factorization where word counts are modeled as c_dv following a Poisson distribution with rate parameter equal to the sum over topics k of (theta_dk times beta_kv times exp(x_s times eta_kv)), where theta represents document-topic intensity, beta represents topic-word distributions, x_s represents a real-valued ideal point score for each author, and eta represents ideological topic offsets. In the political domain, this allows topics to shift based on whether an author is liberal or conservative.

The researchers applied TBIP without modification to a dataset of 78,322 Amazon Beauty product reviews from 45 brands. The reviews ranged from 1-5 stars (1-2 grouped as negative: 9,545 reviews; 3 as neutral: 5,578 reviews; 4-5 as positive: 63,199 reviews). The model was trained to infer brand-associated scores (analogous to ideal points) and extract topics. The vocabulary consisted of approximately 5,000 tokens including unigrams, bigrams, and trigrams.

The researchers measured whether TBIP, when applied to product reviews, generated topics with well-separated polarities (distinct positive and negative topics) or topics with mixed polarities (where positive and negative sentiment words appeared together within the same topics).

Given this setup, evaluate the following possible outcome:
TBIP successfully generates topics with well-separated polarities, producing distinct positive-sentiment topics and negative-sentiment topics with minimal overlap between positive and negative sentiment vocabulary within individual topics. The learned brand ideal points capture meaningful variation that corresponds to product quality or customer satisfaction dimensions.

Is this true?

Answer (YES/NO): NO